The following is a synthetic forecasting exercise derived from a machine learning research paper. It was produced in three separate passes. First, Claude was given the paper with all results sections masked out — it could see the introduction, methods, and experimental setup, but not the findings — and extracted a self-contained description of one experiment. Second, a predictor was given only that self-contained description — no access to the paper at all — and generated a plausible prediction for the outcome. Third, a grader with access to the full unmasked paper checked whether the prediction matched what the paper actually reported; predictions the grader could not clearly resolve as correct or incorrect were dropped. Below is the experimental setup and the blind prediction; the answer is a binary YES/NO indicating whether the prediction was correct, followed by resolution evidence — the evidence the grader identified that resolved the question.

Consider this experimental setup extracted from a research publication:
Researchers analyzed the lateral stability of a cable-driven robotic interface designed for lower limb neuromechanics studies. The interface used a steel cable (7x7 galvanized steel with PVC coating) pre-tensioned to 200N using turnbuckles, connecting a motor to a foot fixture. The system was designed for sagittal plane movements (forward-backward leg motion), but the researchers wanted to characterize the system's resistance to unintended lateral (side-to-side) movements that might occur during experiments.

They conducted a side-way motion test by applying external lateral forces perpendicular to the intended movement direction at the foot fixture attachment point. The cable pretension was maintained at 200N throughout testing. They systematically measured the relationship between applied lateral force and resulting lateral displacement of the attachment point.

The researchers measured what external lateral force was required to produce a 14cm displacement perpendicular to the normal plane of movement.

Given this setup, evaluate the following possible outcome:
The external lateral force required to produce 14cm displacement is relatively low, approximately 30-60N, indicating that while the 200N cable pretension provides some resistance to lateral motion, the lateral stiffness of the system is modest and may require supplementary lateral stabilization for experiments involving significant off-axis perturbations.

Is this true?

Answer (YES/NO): NO